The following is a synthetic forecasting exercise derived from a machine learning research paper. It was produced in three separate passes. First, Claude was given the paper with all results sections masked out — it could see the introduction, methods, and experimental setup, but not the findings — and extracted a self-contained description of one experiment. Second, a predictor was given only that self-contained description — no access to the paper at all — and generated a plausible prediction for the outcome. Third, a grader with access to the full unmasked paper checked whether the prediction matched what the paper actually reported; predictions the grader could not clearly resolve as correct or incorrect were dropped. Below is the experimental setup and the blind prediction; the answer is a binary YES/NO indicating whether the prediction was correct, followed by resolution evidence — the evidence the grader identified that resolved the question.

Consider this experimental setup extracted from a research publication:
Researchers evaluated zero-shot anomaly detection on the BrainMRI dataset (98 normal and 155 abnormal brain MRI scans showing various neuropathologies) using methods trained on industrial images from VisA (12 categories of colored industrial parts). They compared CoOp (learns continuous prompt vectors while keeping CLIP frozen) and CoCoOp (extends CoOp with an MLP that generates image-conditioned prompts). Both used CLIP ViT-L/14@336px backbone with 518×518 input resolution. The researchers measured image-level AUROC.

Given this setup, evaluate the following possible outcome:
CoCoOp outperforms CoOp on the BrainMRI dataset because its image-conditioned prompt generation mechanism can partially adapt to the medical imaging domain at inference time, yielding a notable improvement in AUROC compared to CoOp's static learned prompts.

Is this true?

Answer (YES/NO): NO